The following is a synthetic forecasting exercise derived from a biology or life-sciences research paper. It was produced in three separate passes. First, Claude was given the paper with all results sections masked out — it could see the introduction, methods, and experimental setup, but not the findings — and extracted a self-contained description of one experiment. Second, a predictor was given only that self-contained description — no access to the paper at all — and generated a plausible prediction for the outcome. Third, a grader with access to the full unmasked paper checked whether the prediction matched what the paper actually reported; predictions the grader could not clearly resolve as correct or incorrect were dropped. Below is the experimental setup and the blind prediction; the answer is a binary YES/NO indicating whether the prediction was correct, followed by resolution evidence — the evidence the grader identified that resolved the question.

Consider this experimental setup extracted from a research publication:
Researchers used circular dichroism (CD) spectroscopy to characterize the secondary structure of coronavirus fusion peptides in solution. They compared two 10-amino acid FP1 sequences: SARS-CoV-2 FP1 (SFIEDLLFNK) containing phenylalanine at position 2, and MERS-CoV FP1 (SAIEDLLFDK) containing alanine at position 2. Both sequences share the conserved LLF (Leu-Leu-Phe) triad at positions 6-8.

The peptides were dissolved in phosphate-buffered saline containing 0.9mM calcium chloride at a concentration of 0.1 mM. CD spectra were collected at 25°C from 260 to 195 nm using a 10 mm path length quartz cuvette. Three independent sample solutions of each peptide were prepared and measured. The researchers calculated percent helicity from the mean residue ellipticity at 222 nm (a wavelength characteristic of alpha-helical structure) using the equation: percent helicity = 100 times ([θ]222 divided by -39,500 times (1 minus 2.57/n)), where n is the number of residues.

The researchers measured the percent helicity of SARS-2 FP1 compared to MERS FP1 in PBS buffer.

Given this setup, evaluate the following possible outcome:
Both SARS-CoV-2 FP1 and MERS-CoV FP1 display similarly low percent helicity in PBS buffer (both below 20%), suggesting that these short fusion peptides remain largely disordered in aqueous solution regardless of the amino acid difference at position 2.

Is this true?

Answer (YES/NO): NO